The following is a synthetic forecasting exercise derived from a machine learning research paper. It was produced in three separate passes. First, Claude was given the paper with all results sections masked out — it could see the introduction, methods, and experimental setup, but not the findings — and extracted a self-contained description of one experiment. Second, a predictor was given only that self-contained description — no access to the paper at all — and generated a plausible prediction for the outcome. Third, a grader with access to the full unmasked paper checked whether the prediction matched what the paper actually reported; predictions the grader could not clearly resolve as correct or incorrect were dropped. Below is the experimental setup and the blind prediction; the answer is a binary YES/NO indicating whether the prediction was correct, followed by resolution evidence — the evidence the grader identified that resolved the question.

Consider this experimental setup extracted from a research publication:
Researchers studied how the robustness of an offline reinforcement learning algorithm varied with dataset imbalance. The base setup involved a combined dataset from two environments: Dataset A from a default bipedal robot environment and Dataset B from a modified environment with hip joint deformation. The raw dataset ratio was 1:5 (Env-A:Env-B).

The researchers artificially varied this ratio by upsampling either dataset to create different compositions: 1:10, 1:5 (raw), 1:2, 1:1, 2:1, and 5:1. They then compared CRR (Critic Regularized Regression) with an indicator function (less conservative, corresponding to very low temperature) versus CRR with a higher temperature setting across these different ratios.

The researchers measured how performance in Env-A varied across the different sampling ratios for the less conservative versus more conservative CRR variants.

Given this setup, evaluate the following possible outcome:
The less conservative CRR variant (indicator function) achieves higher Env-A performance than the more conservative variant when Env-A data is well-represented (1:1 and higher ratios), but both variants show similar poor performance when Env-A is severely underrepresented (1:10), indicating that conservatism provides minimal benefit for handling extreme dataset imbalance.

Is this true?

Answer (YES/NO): NO